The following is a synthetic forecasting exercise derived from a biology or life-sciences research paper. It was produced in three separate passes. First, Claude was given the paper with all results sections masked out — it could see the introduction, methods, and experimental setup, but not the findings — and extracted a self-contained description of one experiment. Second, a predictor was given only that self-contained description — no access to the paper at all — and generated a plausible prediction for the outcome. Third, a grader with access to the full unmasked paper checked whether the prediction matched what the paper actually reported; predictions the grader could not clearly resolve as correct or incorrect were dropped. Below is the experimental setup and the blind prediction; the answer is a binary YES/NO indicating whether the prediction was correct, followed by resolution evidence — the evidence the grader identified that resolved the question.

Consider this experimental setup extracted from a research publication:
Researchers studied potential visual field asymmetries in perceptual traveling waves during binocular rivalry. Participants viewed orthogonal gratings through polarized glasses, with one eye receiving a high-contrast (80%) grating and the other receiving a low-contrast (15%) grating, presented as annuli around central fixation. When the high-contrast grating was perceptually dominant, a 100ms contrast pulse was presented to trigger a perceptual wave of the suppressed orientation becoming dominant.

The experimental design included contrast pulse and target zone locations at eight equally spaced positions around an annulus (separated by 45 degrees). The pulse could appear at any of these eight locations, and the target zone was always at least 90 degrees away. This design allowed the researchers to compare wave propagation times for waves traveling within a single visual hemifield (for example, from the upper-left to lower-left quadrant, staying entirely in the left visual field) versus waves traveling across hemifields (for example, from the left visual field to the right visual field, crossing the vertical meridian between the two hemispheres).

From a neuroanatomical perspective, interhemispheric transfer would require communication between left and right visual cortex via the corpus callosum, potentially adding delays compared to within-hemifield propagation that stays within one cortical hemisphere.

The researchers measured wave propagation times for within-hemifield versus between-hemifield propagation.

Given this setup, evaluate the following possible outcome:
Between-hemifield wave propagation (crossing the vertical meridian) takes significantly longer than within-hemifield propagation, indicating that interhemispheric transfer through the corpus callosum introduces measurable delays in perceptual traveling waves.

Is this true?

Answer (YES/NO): NO